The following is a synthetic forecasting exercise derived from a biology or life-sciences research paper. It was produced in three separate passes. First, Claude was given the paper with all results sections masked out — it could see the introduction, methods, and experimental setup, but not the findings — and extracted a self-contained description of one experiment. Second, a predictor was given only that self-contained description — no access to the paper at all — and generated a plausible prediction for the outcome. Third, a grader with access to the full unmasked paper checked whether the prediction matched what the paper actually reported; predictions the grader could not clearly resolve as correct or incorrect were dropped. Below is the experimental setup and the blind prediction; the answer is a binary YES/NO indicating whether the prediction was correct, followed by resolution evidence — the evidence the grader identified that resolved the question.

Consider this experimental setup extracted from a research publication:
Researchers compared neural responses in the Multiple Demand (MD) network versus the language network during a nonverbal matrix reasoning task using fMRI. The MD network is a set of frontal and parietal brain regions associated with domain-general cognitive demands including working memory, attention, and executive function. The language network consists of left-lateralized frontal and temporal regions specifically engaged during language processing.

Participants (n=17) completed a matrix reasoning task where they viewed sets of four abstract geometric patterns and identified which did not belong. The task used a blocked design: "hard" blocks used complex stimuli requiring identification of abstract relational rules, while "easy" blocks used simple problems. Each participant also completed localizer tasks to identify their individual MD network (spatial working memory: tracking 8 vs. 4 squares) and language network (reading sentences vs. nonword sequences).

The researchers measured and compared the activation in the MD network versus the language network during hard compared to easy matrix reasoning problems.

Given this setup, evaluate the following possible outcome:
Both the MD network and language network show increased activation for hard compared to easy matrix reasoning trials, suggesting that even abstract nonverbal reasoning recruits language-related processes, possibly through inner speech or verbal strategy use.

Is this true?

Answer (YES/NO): NO